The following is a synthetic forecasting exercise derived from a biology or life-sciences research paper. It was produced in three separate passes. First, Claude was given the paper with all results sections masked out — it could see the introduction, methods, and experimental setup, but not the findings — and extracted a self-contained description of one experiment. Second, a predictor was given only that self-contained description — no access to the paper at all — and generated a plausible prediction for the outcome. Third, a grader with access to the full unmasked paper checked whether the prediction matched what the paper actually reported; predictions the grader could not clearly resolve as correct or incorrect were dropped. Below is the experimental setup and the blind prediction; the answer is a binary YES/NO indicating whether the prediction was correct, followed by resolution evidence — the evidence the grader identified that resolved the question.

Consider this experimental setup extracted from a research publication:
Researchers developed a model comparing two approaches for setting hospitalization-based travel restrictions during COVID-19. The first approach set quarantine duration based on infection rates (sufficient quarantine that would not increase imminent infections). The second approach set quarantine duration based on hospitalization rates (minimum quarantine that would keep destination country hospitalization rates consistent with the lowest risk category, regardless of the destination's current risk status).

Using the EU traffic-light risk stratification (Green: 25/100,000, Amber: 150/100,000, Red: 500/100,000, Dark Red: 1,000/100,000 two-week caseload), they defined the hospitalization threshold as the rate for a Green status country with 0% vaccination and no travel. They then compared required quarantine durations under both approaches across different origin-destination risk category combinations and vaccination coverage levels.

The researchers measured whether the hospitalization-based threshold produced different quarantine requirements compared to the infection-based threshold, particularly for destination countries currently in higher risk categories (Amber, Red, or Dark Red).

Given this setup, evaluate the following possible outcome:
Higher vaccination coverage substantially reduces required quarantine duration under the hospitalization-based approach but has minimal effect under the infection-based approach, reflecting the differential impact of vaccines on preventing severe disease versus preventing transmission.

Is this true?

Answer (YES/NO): NO